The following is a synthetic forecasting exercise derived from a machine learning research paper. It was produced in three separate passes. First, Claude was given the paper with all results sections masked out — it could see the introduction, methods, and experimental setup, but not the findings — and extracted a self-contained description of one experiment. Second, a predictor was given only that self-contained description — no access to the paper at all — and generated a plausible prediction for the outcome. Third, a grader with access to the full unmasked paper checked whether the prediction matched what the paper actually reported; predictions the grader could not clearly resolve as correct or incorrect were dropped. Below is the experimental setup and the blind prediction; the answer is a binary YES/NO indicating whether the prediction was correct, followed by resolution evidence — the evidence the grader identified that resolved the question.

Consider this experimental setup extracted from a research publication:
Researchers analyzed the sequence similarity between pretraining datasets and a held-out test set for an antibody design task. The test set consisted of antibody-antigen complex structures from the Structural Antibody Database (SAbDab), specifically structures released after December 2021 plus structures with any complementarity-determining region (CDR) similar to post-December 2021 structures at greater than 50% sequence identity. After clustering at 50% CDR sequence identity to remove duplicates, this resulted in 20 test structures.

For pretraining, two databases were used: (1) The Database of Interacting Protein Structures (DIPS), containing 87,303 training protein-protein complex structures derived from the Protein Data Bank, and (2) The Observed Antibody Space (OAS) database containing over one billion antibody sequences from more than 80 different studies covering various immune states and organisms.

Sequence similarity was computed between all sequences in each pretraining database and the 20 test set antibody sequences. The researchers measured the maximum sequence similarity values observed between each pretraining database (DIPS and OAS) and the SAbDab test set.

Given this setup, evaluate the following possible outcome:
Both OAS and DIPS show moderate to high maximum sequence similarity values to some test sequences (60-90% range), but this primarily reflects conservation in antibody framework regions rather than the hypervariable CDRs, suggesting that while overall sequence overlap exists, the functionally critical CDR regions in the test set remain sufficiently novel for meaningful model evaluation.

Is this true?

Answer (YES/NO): NO